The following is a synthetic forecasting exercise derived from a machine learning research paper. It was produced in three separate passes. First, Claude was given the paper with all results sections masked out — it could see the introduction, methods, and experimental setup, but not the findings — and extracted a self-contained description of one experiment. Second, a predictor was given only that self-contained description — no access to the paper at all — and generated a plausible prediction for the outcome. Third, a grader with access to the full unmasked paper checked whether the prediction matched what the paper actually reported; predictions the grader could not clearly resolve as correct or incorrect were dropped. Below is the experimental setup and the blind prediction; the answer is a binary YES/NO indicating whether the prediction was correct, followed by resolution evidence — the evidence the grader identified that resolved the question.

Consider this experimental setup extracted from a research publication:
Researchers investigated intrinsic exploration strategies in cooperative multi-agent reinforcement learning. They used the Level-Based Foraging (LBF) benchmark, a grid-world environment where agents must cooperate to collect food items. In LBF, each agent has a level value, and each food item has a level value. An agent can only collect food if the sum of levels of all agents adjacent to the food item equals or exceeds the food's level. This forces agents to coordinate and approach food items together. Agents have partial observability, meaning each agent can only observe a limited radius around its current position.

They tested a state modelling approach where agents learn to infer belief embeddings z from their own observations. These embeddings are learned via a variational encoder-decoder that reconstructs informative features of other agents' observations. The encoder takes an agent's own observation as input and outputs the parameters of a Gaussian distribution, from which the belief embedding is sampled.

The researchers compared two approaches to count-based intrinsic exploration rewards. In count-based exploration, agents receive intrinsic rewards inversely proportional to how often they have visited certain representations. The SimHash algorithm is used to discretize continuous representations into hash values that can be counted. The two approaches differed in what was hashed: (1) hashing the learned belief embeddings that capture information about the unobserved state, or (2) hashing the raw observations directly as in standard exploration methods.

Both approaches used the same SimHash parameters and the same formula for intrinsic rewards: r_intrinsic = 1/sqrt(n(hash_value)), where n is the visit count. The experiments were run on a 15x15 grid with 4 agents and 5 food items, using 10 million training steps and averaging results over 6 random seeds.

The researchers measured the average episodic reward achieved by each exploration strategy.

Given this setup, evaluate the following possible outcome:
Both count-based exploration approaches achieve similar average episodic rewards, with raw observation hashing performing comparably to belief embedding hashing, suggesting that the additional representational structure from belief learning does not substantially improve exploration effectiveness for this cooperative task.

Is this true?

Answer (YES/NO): NO